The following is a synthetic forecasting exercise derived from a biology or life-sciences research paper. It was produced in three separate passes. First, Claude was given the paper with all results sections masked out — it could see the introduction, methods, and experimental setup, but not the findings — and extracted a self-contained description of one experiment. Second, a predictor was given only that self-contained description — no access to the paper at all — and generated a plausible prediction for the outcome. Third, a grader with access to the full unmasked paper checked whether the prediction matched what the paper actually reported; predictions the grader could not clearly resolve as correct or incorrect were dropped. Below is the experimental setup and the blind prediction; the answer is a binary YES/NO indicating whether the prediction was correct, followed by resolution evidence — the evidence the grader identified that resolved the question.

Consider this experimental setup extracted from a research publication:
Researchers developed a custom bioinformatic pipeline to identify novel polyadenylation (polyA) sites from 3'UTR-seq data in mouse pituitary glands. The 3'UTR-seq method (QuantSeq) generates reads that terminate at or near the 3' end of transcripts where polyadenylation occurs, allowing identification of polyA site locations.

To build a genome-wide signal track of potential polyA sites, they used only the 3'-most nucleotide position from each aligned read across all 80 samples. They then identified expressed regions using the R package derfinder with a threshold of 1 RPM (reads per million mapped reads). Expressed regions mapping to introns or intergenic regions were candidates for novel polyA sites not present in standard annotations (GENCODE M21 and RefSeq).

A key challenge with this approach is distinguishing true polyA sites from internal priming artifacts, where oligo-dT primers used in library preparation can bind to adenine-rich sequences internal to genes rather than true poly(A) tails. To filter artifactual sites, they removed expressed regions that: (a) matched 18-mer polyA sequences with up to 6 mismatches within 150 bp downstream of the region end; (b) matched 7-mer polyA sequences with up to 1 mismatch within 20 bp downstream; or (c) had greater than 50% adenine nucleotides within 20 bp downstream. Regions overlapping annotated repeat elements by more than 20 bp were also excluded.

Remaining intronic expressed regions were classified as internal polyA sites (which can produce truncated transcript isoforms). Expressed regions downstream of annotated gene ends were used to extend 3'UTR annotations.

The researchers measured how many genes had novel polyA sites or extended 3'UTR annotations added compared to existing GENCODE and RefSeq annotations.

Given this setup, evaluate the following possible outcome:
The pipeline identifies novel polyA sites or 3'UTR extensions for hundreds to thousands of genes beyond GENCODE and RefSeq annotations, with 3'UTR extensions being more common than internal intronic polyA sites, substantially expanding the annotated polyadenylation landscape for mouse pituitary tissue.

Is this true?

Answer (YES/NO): YES